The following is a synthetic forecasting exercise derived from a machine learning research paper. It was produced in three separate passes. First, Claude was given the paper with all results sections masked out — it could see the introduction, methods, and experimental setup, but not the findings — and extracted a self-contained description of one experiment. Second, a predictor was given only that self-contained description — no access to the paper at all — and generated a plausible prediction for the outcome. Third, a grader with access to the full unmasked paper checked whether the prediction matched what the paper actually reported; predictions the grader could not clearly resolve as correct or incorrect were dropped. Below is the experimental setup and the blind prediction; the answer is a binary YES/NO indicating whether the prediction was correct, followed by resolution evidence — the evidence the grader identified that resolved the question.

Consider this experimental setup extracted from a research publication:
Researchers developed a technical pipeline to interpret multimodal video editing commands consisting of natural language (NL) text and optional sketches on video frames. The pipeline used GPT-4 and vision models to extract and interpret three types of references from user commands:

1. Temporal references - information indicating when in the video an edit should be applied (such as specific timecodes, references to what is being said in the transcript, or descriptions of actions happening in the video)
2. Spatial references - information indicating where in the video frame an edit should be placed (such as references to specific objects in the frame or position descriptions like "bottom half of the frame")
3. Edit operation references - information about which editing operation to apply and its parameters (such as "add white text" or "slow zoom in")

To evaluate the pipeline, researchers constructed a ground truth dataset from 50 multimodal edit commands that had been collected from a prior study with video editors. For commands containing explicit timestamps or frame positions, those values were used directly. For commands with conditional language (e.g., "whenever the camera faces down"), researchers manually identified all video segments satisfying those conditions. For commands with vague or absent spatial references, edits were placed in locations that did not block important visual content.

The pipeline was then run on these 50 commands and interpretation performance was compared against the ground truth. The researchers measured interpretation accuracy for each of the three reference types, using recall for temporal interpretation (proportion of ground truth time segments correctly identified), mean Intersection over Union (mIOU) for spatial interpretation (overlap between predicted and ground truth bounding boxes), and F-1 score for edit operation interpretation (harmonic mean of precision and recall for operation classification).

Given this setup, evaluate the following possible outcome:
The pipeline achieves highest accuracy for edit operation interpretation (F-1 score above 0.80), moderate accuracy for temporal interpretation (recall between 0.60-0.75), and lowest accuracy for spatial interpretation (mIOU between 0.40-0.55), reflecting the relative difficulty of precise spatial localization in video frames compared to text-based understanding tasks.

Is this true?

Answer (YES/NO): NO